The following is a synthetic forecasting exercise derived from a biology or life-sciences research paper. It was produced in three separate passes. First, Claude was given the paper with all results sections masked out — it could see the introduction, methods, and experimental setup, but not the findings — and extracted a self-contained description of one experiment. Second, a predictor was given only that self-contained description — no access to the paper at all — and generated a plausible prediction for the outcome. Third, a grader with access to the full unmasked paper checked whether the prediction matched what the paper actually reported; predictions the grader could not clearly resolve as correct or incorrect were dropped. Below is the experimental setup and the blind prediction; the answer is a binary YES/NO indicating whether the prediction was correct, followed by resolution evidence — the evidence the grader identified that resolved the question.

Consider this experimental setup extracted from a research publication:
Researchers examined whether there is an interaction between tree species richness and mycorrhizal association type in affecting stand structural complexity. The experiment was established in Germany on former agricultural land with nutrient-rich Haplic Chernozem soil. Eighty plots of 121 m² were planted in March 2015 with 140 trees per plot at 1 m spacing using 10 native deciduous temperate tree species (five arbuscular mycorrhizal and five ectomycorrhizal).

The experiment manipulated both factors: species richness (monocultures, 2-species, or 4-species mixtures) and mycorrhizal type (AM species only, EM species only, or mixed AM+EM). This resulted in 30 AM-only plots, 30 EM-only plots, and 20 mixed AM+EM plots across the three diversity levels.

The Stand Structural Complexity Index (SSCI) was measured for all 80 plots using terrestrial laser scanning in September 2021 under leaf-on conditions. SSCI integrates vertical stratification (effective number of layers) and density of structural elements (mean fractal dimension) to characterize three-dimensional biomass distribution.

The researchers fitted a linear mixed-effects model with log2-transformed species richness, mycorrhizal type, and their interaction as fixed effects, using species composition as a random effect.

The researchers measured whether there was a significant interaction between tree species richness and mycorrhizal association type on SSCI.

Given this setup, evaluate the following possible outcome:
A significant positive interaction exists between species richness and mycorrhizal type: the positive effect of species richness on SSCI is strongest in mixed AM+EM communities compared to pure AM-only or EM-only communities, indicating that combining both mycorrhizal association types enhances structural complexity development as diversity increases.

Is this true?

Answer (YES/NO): NO